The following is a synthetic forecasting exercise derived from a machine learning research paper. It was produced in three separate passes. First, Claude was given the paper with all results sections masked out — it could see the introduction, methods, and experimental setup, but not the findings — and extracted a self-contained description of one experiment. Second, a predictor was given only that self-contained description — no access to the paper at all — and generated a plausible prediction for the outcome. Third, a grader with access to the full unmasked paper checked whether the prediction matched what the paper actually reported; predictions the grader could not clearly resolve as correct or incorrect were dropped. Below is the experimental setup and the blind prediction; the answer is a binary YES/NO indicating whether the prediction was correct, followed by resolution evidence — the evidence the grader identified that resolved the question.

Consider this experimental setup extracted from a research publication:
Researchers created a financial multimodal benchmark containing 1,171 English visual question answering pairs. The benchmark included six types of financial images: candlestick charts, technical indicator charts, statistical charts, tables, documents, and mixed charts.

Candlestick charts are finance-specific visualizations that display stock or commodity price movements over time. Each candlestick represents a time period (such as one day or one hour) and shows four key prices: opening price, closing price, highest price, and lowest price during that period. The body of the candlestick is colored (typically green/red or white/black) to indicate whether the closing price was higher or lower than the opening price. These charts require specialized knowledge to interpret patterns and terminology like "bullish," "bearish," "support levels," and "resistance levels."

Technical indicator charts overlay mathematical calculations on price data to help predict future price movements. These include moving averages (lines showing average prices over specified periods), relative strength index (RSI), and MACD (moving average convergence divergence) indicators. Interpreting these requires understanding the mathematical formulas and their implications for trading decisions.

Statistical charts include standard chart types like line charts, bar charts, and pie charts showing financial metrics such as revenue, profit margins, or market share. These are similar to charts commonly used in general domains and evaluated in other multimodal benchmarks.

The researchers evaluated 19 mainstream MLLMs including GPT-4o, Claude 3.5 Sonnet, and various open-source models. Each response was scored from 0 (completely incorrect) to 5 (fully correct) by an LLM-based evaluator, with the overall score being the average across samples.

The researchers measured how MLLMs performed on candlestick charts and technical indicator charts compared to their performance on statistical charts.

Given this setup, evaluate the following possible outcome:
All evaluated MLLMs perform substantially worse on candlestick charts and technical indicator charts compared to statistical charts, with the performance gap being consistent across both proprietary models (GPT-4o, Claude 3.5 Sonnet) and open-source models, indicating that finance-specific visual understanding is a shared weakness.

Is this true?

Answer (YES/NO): NO